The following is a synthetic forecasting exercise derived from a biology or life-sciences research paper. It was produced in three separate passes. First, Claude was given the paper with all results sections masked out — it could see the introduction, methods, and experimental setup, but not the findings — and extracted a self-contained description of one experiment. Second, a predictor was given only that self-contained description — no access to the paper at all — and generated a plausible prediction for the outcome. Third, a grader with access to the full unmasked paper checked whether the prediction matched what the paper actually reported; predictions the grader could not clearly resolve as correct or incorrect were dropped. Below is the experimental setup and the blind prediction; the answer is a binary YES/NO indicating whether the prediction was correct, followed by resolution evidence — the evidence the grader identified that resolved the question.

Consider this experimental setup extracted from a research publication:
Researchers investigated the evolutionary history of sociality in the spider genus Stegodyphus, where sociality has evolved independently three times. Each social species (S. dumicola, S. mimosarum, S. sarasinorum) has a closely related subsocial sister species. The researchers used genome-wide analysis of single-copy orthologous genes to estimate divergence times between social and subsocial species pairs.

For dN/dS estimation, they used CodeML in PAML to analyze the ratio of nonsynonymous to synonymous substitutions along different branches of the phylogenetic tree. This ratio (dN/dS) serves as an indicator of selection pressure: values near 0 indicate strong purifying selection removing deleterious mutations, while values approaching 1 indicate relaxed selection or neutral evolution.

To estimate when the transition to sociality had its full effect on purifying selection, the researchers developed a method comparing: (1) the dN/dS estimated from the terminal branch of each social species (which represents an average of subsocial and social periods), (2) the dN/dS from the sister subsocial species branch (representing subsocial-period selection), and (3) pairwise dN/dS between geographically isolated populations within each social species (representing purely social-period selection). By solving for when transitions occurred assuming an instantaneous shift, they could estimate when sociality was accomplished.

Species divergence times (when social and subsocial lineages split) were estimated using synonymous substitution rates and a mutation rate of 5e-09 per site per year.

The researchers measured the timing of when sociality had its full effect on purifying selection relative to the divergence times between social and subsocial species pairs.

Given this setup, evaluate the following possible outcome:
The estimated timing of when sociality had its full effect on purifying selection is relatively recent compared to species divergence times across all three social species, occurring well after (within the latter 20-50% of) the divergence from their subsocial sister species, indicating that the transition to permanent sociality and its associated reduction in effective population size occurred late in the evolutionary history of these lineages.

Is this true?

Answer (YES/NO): NO